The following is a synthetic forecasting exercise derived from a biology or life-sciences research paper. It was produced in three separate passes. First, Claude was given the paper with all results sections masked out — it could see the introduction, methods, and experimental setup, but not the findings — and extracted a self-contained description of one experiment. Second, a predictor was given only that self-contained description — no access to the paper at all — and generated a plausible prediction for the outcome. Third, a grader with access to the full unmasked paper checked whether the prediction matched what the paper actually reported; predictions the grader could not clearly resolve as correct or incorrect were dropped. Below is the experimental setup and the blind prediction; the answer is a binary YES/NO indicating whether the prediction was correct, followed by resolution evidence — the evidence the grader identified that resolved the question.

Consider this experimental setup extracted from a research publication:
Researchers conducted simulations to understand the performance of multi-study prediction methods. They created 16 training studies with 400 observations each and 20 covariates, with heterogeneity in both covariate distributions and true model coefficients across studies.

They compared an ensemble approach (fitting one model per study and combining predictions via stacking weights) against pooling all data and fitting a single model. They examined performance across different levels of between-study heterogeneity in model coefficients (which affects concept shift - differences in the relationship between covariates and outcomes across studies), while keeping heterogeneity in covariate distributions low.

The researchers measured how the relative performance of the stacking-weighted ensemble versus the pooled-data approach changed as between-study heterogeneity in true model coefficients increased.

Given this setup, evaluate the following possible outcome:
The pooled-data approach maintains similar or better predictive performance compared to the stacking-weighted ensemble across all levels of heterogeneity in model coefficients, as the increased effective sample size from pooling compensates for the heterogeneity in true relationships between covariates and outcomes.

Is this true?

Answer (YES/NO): NO